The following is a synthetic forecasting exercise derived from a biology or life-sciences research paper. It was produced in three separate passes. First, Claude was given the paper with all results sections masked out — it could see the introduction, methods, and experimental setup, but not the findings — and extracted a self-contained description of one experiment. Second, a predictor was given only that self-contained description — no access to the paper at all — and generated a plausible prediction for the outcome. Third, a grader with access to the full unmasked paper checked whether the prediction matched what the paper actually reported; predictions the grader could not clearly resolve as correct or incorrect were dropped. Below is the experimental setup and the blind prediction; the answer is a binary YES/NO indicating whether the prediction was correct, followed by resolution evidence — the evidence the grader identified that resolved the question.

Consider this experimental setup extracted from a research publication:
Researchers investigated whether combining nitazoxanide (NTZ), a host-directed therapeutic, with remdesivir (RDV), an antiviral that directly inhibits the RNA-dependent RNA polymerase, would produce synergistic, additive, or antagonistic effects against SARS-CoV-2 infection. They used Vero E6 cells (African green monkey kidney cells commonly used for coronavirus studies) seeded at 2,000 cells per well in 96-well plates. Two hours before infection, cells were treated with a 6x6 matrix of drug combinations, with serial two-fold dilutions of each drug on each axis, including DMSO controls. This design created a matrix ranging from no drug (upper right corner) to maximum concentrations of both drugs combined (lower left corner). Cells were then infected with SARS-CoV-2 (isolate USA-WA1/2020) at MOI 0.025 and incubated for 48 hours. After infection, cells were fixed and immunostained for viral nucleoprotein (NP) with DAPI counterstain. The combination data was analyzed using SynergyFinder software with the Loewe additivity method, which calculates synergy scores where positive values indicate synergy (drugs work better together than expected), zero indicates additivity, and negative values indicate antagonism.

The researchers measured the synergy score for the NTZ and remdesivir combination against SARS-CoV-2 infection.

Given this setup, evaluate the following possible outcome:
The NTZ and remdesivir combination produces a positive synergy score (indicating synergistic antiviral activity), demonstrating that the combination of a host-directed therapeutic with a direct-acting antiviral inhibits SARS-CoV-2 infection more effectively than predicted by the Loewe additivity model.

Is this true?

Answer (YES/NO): YES